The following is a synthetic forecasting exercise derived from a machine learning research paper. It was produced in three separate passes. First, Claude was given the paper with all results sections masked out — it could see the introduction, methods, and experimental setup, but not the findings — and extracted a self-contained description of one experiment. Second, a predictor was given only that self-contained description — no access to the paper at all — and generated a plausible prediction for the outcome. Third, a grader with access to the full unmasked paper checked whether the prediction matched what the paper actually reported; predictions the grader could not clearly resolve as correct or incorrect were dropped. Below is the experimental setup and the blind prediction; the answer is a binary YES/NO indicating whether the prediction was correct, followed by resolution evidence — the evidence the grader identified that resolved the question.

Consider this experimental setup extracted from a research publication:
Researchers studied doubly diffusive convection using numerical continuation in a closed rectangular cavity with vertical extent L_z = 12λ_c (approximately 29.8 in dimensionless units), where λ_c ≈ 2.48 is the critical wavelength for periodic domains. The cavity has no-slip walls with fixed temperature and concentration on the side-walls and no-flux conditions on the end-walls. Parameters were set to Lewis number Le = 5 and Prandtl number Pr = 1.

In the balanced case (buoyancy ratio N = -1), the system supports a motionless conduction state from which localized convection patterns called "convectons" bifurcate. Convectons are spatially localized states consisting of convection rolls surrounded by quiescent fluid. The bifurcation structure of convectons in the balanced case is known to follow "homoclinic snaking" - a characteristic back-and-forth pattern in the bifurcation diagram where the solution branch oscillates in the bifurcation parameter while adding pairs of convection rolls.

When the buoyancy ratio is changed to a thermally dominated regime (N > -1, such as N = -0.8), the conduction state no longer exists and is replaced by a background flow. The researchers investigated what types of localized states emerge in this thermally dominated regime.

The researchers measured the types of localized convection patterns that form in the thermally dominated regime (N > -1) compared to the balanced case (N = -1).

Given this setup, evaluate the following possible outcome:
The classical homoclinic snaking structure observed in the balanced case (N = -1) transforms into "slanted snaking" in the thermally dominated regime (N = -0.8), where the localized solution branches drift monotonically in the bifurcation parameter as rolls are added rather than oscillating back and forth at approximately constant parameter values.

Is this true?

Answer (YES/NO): NO